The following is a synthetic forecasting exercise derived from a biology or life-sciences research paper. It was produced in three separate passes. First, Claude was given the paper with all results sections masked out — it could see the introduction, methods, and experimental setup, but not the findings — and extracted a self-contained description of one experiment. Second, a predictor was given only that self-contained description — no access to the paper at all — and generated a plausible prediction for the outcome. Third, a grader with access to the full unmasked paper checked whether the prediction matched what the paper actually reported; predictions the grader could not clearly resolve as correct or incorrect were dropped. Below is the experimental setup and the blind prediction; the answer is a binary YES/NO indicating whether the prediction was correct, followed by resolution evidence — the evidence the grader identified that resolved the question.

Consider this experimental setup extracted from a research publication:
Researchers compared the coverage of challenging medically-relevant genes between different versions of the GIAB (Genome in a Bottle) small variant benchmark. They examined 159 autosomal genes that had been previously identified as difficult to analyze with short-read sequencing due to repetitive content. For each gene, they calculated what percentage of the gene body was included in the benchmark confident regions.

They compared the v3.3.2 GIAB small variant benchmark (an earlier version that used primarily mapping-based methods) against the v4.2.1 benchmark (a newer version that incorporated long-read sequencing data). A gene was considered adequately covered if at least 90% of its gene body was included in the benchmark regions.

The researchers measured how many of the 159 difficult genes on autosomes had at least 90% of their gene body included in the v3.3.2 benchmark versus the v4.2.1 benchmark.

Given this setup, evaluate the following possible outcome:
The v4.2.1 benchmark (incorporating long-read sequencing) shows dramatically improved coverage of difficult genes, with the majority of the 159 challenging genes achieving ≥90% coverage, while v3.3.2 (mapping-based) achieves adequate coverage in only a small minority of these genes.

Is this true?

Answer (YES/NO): YES